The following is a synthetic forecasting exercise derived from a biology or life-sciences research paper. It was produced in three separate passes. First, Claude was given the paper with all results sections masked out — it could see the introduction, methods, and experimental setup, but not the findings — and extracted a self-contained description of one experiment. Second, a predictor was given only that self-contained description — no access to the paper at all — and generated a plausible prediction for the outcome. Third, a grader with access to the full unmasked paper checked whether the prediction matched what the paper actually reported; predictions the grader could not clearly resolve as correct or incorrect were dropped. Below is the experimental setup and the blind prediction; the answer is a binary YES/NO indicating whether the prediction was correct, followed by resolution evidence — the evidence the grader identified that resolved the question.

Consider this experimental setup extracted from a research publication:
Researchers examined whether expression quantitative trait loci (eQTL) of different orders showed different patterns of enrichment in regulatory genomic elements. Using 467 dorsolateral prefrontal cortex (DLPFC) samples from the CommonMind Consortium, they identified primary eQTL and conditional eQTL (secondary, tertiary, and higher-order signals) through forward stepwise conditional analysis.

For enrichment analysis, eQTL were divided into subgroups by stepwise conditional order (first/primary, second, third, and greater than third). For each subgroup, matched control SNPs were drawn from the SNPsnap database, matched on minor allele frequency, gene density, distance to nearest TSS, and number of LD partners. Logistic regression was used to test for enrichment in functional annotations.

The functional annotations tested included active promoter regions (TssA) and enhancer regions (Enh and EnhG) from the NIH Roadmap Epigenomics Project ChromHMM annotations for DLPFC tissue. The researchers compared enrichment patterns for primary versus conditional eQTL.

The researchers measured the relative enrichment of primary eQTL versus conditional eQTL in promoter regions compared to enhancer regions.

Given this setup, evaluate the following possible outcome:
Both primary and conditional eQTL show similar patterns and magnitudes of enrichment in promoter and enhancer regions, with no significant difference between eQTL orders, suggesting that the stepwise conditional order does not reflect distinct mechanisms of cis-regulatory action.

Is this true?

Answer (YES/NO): NO